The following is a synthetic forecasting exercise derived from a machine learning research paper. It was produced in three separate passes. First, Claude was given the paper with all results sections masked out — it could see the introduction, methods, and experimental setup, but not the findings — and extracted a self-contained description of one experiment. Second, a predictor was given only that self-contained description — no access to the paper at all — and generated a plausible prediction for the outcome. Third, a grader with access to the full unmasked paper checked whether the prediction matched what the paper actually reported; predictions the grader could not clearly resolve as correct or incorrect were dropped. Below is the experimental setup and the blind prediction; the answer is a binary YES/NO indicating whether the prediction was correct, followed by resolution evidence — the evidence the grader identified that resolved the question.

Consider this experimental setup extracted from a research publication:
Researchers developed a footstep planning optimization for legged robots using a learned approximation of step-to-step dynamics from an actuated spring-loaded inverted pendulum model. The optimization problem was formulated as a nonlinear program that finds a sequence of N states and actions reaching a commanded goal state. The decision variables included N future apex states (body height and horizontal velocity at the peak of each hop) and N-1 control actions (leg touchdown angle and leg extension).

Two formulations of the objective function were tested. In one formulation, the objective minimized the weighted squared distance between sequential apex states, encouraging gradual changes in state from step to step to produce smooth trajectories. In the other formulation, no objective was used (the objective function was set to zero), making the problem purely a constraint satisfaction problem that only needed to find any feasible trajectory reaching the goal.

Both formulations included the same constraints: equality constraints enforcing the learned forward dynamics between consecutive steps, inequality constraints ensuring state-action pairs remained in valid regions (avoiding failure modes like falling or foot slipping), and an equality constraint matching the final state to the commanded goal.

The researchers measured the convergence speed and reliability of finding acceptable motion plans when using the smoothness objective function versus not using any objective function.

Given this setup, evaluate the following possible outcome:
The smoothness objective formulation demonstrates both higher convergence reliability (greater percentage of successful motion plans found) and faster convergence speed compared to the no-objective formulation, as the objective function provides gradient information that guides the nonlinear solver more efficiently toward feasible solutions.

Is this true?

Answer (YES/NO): NO